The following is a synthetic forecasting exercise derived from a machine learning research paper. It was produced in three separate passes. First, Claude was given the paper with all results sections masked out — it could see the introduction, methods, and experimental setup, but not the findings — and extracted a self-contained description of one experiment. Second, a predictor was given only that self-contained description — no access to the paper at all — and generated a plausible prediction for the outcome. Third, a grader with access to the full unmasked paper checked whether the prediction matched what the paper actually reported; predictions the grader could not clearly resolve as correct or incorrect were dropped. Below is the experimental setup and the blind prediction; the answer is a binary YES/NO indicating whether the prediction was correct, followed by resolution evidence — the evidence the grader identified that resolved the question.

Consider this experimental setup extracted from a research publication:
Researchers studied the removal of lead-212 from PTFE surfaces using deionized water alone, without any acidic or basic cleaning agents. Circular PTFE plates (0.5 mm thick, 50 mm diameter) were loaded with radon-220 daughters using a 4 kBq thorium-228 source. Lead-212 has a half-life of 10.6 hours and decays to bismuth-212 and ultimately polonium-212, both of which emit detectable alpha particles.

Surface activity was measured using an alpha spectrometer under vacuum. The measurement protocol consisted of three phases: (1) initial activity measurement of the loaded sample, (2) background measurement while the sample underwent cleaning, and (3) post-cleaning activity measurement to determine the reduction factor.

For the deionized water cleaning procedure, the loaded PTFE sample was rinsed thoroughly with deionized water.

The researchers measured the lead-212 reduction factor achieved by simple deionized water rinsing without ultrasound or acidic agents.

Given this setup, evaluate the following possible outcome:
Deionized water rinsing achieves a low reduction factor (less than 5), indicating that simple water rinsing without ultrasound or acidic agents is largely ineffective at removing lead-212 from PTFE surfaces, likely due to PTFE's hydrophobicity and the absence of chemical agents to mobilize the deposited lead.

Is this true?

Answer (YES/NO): YES